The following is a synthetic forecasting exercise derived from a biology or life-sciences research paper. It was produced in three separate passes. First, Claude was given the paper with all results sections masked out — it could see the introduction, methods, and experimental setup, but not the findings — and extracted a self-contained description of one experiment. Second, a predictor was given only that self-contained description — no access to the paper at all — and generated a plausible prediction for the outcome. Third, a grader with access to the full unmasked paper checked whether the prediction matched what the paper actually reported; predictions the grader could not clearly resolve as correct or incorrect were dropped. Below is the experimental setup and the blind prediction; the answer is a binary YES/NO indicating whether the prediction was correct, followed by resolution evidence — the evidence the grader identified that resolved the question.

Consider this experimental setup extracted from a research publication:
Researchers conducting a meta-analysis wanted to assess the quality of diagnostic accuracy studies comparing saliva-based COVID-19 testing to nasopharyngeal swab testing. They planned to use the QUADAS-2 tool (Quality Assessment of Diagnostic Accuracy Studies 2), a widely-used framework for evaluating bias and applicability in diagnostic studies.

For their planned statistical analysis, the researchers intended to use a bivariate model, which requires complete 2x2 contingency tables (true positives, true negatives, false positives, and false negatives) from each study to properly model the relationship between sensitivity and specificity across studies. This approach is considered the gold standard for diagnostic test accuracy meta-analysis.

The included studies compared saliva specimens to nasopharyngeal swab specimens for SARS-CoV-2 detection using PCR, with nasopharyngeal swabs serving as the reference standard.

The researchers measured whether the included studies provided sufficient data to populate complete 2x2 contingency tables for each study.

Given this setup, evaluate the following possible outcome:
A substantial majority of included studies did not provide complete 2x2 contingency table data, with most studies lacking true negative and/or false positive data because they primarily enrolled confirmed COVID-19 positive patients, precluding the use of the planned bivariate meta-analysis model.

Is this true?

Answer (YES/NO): YES